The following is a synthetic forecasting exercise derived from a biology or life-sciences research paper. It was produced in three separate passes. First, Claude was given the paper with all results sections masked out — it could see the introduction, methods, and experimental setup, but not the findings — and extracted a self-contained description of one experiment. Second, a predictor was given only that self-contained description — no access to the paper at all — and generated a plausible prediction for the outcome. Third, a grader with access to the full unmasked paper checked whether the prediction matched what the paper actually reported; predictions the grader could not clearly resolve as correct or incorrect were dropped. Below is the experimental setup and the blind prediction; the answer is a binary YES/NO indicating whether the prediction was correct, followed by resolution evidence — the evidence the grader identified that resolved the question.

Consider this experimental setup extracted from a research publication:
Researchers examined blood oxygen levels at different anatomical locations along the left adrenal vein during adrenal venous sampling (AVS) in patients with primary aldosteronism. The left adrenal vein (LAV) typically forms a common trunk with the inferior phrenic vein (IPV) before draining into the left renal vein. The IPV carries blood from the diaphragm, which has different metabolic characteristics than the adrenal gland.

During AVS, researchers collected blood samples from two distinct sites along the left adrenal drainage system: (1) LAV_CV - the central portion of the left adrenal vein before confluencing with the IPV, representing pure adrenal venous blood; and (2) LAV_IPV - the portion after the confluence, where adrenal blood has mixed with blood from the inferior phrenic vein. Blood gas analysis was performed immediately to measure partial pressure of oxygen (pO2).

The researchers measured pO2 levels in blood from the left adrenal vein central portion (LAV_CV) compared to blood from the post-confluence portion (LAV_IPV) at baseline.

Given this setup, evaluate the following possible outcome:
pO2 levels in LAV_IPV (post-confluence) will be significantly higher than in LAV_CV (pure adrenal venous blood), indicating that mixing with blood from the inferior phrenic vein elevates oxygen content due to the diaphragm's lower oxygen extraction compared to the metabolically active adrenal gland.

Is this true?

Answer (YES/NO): NO